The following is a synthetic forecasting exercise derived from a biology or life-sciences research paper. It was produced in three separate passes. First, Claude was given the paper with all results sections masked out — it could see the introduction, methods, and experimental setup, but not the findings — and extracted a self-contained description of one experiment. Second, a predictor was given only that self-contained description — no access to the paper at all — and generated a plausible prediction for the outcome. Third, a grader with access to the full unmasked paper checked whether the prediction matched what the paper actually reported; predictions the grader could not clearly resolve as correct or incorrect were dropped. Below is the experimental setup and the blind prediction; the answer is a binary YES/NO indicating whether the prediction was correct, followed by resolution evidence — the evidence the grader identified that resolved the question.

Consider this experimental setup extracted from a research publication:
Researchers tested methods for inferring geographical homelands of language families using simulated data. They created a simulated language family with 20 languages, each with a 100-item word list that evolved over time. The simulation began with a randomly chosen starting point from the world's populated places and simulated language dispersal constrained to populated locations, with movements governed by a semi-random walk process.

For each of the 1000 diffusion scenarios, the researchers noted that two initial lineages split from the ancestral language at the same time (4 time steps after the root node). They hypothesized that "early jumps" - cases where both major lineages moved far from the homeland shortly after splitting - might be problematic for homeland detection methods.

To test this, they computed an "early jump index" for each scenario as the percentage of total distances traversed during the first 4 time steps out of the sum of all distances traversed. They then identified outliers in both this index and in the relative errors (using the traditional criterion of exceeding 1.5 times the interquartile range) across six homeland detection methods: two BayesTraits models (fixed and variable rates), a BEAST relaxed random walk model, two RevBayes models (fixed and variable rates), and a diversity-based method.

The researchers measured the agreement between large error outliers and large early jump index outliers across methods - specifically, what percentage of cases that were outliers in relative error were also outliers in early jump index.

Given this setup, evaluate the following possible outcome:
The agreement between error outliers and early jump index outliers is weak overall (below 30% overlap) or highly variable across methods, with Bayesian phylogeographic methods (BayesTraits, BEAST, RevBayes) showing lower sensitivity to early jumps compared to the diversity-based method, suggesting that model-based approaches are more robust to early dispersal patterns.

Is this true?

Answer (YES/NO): NO